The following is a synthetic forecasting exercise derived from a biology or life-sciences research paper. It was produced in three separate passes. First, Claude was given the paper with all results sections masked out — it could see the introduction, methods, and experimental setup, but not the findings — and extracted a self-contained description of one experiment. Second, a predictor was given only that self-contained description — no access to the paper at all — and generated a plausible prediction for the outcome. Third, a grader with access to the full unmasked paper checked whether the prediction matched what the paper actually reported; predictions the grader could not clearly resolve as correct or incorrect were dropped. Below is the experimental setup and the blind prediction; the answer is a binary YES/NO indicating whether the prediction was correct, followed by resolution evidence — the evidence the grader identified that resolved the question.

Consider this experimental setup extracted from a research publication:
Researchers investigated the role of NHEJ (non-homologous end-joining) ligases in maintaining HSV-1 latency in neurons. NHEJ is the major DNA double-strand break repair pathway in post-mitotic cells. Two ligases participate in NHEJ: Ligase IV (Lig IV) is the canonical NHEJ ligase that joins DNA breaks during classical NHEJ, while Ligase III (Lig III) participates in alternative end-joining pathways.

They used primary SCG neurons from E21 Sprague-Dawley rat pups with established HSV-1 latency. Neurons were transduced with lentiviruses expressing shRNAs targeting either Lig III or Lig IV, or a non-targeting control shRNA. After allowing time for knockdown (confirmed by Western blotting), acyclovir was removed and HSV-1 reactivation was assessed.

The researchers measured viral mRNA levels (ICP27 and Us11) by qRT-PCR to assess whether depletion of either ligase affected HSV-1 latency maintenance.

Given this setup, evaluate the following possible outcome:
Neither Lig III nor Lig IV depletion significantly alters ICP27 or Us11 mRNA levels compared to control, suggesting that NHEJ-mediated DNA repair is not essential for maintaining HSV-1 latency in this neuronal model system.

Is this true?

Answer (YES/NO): NO